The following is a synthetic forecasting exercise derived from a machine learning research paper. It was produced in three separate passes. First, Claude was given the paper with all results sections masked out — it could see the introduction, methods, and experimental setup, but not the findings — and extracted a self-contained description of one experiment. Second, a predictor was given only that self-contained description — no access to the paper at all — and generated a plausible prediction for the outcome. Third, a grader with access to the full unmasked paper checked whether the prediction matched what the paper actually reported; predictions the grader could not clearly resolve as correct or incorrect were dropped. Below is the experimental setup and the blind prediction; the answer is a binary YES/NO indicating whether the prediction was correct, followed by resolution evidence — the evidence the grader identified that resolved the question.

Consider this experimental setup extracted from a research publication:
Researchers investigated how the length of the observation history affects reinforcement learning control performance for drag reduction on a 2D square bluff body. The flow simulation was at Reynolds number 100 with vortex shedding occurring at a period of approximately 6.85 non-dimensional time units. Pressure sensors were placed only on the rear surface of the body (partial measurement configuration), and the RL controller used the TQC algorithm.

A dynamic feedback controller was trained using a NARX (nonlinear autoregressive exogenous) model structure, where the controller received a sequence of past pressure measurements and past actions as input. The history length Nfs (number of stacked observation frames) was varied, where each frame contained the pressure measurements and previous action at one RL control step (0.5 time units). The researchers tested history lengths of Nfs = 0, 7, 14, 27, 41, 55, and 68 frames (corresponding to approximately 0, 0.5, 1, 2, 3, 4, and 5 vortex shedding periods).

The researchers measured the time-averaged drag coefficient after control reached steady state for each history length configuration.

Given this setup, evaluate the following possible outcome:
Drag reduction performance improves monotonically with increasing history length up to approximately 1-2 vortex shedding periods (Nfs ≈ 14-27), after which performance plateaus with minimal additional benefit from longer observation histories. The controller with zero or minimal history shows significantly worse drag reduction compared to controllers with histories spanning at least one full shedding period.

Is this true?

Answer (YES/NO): NO